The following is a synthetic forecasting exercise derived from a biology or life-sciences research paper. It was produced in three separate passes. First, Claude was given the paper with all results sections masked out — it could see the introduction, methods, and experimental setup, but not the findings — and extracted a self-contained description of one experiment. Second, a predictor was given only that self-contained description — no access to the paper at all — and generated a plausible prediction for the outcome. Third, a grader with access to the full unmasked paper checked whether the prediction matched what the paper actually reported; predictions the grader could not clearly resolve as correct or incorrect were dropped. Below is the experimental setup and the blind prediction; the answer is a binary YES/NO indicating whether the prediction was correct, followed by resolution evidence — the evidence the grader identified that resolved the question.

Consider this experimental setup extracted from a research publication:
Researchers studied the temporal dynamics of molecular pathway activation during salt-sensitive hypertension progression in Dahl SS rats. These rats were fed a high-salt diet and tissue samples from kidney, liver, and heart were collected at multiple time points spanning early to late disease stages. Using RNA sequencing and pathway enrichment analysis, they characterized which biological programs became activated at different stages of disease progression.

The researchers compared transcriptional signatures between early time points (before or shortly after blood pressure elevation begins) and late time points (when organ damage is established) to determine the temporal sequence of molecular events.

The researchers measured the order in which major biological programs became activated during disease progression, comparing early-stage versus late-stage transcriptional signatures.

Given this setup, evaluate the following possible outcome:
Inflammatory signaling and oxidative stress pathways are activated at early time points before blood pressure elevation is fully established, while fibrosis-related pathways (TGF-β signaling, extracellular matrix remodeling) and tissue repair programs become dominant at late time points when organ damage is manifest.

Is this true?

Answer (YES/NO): NO